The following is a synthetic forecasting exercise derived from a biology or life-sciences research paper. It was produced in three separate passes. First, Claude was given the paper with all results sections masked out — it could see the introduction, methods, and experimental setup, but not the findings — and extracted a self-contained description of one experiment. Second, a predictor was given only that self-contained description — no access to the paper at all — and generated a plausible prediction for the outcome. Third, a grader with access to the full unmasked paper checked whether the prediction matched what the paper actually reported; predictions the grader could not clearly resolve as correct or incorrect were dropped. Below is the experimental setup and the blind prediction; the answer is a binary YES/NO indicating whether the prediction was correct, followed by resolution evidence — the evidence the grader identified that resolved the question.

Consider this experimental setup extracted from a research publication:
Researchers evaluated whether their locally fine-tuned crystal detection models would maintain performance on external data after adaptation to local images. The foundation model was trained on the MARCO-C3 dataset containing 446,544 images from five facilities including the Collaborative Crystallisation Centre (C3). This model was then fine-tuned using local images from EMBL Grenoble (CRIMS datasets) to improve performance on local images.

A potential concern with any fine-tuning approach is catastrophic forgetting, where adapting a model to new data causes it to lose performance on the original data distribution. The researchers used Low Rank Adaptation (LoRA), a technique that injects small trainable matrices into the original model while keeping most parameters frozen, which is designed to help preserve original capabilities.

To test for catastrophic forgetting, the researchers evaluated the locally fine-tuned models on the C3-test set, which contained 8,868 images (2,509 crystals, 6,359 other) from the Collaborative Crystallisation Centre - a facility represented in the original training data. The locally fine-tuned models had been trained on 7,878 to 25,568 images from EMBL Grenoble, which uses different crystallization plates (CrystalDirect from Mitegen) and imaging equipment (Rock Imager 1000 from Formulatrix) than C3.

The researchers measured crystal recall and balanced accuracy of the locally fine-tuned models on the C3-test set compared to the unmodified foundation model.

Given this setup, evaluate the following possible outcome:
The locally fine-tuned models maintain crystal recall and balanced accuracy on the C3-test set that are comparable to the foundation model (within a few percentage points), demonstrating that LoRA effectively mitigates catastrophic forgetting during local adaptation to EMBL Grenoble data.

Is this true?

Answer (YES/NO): YES